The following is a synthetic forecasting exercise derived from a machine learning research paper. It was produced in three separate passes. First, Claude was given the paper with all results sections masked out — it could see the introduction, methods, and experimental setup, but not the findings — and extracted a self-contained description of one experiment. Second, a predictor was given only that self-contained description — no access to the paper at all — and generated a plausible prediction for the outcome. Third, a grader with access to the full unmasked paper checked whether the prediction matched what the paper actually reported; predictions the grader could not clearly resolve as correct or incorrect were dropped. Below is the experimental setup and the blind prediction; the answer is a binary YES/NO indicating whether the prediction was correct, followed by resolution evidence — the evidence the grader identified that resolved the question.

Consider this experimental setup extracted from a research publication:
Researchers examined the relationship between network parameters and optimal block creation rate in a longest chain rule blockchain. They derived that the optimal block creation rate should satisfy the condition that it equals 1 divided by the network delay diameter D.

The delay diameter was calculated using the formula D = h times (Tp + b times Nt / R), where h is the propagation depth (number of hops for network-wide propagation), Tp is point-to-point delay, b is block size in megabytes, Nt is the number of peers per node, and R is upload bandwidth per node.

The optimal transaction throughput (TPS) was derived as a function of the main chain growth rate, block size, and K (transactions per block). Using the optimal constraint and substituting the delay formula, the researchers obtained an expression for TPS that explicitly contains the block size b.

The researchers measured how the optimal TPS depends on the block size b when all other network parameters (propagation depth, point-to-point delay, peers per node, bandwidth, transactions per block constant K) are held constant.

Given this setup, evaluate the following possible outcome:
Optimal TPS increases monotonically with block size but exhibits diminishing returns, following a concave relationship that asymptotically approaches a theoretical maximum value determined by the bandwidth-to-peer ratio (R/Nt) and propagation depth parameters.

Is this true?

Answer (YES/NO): YES